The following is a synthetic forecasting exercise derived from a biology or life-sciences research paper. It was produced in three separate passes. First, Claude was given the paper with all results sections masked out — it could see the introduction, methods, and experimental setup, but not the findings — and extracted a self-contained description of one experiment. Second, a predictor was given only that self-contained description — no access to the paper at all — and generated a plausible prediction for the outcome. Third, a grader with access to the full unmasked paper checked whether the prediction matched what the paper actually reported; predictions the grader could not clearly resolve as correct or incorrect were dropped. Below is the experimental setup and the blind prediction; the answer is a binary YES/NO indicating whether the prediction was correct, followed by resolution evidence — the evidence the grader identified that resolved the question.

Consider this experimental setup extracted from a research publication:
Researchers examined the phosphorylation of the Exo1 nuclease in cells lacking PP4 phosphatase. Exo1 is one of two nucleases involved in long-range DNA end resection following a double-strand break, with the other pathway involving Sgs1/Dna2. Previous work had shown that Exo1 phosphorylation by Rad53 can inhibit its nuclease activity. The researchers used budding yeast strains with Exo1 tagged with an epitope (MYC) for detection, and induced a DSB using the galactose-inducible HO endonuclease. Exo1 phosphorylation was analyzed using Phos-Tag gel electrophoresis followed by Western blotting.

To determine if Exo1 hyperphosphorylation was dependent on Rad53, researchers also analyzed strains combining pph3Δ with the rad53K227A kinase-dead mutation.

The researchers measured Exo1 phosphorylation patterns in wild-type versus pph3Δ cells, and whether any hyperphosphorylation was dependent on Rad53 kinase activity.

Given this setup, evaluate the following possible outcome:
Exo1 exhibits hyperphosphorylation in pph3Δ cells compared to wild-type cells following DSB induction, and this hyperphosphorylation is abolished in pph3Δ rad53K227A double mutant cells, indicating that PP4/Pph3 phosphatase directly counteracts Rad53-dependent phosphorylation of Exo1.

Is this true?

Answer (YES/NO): YES